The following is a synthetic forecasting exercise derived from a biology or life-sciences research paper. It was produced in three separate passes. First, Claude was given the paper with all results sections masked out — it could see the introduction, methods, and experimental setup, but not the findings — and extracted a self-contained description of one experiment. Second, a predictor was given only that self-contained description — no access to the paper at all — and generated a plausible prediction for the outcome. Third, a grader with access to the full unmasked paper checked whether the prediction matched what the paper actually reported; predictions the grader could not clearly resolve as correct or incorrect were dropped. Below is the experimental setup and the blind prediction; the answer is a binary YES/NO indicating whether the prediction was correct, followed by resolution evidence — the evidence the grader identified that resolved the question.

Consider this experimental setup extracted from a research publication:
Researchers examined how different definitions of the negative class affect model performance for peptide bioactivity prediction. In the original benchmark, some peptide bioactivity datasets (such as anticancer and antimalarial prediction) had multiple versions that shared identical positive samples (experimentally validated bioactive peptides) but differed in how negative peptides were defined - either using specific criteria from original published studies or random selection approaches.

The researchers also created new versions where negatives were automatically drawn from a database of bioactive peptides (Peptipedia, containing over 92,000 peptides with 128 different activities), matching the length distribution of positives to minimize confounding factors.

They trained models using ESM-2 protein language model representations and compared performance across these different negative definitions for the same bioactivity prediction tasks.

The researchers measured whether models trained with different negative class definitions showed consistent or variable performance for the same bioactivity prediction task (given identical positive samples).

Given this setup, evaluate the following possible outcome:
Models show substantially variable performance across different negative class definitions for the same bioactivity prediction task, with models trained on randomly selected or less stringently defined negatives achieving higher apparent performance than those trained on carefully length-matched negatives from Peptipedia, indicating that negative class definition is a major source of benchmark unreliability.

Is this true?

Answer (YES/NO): YES